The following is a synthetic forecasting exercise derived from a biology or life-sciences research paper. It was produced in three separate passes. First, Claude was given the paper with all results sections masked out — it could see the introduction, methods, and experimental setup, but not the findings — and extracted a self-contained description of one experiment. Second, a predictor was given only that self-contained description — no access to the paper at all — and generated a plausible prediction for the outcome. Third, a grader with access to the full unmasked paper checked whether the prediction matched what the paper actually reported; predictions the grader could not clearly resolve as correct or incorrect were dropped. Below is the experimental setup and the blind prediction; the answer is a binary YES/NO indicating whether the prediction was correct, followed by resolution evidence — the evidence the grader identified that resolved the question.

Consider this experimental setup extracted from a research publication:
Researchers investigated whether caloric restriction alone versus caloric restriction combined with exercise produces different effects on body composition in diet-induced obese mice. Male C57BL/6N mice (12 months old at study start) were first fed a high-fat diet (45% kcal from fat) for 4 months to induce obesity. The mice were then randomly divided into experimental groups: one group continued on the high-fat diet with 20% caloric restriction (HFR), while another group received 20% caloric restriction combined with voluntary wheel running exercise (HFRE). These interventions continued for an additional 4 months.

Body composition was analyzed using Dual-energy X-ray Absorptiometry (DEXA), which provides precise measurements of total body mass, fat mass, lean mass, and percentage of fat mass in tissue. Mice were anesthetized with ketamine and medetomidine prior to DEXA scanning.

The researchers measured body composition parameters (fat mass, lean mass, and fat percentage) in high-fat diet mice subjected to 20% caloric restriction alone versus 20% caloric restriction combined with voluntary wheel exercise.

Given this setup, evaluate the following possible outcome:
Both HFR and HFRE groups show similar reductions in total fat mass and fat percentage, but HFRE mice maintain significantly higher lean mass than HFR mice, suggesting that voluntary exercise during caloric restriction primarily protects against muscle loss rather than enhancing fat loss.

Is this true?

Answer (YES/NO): NO